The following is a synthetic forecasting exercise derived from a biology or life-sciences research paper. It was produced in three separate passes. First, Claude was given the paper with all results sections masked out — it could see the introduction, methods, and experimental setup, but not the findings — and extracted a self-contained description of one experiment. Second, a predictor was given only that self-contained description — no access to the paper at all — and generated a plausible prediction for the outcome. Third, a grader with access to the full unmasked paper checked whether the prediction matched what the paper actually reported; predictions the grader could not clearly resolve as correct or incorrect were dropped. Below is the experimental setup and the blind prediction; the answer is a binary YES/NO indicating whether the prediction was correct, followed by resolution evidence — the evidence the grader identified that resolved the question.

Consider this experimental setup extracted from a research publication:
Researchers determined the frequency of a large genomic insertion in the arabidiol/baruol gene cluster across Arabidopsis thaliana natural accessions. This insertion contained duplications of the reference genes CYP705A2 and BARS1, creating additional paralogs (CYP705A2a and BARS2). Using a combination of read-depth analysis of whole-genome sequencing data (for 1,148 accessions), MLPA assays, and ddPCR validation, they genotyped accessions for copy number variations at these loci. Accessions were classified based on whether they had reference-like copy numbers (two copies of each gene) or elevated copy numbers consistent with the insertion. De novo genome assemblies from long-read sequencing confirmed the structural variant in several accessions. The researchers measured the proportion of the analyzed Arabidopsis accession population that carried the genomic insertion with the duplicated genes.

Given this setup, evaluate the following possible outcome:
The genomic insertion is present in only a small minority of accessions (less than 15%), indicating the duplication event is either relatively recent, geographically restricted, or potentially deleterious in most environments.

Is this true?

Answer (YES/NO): NO